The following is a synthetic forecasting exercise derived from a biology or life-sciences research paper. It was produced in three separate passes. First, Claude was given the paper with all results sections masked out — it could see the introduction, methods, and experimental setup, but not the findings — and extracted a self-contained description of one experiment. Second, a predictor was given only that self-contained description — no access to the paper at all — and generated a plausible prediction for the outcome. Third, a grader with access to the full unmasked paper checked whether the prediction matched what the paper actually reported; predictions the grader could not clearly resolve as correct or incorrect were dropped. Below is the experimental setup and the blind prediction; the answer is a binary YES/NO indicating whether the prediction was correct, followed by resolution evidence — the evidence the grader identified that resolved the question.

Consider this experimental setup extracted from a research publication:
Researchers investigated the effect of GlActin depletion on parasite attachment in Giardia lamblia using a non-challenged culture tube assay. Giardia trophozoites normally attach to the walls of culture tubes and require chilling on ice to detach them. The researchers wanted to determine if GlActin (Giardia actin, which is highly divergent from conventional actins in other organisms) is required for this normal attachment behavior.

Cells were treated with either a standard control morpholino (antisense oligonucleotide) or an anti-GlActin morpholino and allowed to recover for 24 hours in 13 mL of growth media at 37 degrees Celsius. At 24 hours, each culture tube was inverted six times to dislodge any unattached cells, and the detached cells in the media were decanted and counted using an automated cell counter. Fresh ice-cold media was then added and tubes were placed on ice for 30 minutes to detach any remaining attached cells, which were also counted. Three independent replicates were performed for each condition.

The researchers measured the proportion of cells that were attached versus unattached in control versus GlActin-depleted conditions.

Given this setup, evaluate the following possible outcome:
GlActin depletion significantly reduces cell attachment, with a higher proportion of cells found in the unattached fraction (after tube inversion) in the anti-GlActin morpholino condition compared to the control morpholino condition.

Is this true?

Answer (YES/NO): YES